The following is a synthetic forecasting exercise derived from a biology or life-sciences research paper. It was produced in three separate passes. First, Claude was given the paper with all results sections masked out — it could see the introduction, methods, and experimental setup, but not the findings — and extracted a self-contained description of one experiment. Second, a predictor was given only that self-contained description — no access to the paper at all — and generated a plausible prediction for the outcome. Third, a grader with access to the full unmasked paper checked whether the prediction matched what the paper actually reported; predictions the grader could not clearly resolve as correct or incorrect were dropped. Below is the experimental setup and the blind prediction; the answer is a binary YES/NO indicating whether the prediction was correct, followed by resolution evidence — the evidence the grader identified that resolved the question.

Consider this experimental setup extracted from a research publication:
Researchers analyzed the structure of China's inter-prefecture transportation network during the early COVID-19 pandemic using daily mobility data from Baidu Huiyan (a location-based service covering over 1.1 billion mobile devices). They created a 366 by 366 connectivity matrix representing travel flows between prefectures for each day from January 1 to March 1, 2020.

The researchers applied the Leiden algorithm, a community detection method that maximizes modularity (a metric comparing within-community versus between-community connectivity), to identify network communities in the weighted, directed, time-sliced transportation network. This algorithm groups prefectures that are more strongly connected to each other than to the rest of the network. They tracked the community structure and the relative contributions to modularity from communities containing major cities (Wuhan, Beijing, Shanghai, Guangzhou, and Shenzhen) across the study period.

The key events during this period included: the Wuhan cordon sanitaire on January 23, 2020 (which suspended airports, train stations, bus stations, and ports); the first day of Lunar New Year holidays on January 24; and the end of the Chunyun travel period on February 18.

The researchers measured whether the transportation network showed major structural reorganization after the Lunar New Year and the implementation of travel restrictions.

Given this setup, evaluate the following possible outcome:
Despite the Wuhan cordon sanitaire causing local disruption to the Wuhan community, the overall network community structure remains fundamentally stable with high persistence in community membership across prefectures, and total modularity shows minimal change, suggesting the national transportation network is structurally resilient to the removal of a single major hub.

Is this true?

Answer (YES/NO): NO